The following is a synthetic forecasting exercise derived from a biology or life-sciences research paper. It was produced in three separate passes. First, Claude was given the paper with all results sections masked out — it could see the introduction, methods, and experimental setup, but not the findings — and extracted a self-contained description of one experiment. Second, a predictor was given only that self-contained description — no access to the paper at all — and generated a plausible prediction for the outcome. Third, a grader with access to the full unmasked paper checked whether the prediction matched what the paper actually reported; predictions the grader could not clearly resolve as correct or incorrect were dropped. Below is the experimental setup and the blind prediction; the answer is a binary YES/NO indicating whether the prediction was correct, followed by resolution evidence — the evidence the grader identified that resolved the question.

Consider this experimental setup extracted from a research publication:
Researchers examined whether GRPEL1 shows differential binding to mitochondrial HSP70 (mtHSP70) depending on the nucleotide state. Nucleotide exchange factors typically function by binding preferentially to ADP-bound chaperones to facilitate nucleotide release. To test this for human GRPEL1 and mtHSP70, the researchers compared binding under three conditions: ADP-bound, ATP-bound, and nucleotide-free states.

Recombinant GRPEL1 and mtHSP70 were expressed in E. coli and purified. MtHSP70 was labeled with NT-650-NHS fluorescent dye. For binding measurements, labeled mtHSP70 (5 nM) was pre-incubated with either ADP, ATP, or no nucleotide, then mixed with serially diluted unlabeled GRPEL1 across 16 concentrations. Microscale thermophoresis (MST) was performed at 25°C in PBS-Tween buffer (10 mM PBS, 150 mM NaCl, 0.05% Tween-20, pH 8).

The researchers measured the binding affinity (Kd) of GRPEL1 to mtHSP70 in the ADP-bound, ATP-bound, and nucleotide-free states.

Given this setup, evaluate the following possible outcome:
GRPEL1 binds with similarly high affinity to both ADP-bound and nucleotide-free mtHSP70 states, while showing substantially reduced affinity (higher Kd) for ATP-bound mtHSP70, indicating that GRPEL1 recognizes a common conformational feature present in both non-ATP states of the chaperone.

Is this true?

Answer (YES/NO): NO